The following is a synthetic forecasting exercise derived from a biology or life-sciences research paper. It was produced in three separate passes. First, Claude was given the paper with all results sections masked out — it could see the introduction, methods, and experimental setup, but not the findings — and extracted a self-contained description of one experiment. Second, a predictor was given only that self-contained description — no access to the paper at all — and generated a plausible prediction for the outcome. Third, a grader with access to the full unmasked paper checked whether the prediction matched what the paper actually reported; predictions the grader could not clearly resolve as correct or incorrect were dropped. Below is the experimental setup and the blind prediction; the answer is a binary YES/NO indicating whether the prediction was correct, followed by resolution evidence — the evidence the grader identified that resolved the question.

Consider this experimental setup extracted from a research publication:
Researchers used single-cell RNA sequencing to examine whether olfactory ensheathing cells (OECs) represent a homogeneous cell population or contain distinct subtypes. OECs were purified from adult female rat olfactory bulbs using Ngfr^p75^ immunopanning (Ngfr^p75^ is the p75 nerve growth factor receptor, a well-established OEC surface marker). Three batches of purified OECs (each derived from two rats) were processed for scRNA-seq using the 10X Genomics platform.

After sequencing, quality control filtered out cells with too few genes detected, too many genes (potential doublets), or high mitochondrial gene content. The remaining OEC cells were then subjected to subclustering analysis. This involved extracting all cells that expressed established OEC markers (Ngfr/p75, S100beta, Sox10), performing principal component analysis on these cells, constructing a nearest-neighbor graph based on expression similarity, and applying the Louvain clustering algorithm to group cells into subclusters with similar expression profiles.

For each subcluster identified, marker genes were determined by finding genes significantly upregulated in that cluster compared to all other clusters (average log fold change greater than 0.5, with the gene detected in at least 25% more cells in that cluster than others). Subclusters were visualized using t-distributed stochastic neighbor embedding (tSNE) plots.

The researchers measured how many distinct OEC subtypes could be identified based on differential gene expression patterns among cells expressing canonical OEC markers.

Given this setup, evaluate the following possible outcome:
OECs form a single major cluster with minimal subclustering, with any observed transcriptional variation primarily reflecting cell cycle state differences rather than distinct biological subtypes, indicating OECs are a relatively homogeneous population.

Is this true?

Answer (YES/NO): NO